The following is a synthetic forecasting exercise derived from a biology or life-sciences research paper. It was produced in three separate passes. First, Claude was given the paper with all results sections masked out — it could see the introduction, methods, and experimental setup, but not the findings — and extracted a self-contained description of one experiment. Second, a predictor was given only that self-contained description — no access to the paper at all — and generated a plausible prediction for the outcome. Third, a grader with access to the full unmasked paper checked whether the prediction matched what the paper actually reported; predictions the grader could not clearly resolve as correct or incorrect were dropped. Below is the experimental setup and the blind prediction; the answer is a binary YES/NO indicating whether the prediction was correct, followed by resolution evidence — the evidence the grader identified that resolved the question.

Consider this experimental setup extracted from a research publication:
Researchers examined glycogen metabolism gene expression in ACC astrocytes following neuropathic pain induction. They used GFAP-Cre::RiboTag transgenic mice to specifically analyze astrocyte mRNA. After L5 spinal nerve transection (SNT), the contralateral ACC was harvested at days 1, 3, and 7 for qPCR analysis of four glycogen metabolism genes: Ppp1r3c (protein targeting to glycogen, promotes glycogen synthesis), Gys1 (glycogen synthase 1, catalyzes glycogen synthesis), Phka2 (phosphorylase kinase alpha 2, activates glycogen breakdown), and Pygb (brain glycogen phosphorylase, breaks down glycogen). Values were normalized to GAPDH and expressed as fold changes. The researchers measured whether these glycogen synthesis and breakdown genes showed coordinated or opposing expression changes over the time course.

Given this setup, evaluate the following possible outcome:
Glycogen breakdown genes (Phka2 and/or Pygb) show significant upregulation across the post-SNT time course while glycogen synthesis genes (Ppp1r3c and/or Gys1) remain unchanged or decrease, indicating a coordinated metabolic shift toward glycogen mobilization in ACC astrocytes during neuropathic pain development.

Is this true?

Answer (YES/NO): NO